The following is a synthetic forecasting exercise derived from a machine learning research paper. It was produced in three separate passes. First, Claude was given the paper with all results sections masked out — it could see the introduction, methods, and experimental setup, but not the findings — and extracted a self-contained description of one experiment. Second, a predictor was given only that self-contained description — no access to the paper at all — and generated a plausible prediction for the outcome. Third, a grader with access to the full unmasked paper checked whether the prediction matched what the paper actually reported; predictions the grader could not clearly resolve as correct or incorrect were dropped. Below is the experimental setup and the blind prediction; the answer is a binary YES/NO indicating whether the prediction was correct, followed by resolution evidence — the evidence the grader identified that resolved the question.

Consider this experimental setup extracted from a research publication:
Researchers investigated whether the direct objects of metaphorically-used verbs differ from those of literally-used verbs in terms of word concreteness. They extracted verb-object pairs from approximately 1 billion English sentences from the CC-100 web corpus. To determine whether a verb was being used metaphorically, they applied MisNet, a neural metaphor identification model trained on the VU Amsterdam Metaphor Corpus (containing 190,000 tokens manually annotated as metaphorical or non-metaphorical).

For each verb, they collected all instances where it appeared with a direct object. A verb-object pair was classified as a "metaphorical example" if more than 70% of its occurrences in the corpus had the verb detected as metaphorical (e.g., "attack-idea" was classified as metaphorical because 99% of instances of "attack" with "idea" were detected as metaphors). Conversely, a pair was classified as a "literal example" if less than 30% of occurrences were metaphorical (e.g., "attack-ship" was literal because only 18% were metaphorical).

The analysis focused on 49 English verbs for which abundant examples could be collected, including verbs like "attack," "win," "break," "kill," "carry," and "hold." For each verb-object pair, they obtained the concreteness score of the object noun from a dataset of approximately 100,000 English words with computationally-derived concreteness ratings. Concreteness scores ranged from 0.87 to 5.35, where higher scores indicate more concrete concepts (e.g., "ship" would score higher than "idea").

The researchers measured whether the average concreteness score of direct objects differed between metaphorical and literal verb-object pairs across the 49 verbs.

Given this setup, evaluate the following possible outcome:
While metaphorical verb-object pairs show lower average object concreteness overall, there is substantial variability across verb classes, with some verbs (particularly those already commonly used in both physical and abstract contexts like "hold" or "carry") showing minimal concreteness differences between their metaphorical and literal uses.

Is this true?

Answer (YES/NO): NO